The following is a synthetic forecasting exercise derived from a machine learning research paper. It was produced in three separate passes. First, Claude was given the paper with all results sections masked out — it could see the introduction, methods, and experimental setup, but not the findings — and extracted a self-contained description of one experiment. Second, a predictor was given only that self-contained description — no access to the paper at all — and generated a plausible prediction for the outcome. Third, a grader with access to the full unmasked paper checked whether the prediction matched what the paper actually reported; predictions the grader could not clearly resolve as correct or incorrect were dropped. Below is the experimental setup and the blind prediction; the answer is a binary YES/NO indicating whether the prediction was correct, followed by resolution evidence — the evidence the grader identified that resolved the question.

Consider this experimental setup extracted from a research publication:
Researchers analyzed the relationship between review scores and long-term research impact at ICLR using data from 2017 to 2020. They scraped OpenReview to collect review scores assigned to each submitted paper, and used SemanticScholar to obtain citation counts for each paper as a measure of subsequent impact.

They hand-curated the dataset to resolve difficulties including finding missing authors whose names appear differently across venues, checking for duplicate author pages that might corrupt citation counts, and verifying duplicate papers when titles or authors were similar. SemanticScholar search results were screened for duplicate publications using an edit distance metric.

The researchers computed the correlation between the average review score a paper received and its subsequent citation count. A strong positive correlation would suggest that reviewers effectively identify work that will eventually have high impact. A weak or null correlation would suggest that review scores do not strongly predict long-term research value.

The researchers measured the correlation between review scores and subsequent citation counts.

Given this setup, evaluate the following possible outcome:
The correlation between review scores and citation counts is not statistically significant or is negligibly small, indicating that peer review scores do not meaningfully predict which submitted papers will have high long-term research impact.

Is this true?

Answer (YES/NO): NO